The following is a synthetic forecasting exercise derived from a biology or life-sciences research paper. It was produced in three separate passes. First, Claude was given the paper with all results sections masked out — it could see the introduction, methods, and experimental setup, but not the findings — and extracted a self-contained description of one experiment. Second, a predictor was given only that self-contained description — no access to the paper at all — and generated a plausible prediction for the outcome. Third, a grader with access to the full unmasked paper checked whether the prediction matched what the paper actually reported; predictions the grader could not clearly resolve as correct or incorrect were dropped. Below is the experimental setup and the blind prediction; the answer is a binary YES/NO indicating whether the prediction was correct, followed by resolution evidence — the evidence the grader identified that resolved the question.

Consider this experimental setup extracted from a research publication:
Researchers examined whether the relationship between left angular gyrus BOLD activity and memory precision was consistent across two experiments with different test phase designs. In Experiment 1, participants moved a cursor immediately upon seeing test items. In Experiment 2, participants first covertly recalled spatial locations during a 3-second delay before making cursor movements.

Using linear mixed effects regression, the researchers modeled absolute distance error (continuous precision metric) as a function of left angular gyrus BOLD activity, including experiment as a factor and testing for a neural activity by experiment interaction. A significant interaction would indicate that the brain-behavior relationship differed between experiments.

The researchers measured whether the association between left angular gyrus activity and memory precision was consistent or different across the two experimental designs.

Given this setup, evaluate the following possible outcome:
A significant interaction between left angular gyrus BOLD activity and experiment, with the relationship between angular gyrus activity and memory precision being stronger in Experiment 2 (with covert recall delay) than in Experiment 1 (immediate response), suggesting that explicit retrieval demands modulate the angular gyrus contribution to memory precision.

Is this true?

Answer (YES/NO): NO